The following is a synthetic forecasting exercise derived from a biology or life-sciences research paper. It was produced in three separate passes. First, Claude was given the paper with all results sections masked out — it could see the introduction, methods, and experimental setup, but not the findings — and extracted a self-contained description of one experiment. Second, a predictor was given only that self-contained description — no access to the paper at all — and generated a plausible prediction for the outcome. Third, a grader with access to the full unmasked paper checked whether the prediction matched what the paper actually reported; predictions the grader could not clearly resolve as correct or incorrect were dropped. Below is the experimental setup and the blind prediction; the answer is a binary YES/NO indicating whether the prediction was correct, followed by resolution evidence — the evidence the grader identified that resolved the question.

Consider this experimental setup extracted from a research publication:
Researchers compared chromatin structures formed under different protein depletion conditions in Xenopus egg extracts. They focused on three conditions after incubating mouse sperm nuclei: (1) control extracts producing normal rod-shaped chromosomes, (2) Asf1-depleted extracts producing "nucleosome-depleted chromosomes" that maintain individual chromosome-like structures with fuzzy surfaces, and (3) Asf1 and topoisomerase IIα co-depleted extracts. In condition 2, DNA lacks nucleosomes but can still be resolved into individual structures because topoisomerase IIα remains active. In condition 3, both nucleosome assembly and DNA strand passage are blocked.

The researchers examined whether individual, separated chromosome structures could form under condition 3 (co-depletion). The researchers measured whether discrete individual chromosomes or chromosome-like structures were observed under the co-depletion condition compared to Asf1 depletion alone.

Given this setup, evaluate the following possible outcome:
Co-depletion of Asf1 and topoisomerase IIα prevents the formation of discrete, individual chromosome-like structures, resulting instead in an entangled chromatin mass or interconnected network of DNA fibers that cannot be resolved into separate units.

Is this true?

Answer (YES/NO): YES